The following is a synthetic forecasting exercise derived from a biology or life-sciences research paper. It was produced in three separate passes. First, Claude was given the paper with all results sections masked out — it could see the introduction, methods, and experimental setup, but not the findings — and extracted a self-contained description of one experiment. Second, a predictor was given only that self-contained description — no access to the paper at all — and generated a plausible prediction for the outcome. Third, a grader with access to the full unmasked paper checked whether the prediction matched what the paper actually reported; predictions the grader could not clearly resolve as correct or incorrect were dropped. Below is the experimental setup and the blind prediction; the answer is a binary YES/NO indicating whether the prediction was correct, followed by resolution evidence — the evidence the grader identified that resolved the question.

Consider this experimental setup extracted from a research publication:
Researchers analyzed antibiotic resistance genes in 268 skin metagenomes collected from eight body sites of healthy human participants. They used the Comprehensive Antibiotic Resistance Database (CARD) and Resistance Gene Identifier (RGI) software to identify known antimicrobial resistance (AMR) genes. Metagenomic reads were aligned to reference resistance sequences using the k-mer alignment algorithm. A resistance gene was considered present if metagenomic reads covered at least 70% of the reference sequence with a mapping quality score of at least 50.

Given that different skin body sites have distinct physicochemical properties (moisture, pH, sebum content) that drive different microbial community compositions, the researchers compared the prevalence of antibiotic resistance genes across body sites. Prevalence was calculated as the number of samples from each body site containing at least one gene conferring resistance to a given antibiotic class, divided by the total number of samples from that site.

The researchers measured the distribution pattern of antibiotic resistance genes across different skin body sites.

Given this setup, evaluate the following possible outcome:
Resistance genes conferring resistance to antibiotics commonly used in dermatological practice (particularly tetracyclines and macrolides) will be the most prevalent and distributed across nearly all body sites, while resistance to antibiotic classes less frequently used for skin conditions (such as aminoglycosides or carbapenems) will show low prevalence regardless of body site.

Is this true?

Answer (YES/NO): NO